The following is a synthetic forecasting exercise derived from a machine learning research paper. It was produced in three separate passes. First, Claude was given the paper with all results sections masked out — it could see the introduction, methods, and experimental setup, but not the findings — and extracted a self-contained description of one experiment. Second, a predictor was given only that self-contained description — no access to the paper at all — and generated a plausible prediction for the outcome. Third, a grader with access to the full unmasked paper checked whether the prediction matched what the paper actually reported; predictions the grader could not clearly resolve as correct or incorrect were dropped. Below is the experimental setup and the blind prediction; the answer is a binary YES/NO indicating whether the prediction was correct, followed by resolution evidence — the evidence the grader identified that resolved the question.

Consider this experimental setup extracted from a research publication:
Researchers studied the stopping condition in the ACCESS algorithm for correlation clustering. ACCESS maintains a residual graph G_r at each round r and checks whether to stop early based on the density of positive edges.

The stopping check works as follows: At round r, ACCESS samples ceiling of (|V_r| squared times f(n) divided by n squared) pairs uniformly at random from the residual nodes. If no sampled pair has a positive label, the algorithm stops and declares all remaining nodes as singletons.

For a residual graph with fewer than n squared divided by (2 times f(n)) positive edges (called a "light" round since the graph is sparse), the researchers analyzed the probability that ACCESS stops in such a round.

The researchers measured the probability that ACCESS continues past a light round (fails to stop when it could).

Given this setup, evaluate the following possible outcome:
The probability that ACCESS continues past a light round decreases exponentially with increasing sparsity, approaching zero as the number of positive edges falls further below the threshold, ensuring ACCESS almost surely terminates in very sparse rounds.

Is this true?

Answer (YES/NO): NO